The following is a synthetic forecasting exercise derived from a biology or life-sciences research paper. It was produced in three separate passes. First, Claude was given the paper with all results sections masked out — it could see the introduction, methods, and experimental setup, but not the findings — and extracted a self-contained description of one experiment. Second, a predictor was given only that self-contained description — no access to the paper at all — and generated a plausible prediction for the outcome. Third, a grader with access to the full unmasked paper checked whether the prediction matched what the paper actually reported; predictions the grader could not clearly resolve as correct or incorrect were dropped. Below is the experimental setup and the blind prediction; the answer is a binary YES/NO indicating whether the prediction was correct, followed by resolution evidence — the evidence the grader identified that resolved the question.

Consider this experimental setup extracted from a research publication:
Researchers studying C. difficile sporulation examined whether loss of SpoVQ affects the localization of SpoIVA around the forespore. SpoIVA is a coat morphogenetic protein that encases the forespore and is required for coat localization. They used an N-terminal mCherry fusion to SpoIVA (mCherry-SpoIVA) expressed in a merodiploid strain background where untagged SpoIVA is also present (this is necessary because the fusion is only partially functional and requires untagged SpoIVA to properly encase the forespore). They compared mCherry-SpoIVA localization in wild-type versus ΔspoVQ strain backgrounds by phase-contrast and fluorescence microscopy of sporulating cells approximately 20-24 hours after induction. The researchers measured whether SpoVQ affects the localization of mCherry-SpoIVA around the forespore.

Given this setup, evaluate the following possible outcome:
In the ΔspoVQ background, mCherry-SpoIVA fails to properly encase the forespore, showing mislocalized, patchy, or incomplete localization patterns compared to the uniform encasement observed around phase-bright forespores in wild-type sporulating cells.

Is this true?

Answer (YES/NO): NO